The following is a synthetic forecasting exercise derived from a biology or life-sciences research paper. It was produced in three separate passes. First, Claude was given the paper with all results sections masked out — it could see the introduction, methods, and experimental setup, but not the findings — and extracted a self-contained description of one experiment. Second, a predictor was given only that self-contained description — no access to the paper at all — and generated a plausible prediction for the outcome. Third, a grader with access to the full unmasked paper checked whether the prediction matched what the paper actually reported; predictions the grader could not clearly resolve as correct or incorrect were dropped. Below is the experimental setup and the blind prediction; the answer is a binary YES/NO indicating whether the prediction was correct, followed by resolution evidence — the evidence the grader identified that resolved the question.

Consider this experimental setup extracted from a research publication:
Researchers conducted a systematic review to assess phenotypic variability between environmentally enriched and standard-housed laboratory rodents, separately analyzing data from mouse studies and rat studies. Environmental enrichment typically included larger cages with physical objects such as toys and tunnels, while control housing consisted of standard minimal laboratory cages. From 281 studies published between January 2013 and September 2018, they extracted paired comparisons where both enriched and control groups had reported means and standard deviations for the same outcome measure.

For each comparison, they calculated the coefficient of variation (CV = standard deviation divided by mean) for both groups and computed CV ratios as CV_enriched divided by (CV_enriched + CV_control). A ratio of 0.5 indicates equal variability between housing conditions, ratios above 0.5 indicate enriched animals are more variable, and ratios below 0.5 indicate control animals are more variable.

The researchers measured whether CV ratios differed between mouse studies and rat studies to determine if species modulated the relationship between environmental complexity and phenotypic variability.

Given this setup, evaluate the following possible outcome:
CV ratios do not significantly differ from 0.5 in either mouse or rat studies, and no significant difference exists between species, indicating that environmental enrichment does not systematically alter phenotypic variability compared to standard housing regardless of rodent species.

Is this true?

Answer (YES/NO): YES